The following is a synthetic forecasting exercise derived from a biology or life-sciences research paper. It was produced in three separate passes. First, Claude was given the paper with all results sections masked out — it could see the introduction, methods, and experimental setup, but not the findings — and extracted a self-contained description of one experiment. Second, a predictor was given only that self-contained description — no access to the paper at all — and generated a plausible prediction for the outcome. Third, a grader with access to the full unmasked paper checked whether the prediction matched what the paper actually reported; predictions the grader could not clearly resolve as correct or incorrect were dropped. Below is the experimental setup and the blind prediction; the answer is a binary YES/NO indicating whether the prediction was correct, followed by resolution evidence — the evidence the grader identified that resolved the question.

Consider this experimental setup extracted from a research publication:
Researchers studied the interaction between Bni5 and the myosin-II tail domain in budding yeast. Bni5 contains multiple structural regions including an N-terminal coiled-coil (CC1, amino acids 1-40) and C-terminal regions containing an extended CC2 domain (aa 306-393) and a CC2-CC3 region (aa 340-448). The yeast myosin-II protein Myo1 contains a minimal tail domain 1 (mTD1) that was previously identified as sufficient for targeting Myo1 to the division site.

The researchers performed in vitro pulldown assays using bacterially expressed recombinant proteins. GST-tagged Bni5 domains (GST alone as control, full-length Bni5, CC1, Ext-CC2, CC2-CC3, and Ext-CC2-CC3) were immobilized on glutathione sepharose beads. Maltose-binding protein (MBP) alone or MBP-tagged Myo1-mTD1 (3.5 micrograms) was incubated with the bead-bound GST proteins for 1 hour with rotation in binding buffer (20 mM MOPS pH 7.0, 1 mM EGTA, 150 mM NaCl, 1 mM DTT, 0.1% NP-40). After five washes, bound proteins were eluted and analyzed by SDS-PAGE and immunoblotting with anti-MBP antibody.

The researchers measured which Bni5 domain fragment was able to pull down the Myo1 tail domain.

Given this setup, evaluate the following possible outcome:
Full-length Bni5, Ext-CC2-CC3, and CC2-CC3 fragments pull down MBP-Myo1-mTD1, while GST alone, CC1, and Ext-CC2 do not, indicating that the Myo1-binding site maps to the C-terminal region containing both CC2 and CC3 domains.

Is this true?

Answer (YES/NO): NO